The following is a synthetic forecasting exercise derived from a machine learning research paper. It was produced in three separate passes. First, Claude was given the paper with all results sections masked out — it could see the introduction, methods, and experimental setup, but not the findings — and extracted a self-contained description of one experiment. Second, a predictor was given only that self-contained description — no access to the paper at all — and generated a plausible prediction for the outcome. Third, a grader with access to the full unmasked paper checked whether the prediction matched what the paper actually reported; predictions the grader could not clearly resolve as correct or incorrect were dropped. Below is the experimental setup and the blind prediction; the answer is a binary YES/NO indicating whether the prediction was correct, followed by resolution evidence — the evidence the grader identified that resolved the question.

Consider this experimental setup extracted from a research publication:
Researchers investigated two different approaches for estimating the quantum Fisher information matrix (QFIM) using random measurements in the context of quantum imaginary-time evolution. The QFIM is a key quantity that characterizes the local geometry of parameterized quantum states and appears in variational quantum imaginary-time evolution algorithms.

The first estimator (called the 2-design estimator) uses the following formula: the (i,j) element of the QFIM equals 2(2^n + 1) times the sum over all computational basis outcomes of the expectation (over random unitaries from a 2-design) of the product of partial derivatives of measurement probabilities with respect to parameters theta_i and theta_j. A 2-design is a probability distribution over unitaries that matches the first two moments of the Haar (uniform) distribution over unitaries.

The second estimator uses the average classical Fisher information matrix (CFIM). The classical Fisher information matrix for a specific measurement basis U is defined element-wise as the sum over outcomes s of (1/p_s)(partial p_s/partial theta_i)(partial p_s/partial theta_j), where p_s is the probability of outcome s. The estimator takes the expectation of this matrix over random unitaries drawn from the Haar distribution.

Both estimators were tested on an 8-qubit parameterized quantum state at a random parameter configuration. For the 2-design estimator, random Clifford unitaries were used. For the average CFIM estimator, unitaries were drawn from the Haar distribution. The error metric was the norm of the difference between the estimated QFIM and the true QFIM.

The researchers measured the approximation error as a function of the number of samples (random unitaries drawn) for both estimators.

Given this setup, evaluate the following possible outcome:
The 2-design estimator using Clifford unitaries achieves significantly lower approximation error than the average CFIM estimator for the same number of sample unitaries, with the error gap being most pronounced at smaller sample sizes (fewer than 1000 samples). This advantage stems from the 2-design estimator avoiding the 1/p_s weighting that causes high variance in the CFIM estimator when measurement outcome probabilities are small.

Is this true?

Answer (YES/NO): NO